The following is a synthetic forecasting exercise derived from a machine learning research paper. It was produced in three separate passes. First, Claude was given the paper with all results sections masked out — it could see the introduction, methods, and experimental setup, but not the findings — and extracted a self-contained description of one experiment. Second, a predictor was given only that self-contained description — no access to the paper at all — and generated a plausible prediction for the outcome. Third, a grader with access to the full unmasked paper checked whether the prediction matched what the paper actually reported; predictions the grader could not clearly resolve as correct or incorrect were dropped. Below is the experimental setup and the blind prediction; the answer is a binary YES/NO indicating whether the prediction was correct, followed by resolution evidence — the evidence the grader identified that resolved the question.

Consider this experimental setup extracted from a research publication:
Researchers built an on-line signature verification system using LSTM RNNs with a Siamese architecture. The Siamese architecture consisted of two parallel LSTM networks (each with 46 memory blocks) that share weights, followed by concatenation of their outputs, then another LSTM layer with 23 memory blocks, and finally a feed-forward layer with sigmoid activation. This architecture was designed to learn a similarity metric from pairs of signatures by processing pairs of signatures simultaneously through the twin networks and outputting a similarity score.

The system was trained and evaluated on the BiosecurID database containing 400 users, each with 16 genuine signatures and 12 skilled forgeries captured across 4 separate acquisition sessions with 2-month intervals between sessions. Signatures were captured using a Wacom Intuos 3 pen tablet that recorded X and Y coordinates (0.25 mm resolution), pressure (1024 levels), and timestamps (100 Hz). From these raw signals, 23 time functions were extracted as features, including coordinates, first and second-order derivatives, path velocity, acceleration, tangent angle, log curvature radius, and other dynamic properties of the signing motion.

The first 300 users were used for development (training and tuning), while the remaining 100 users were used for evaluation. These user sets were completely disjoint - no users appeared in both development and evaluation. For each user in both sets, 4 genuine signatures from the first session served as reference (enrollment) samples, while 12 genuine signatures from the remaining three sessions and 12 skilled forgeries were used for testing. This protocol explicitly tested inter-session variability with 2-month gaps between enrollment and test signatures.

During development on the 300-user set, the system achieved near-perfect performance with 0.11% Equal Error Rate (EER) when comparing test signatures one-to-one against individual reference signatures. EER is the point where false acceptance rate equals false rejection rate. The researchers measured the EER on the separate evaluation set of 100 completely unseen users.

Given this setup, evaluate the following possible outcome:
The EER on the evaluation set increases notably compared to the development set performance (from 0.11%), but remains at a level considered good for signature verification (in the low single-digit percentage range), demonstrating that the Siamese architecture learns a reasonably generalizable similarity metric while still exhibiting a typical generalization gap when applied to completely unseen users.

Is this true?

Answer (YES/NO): NO